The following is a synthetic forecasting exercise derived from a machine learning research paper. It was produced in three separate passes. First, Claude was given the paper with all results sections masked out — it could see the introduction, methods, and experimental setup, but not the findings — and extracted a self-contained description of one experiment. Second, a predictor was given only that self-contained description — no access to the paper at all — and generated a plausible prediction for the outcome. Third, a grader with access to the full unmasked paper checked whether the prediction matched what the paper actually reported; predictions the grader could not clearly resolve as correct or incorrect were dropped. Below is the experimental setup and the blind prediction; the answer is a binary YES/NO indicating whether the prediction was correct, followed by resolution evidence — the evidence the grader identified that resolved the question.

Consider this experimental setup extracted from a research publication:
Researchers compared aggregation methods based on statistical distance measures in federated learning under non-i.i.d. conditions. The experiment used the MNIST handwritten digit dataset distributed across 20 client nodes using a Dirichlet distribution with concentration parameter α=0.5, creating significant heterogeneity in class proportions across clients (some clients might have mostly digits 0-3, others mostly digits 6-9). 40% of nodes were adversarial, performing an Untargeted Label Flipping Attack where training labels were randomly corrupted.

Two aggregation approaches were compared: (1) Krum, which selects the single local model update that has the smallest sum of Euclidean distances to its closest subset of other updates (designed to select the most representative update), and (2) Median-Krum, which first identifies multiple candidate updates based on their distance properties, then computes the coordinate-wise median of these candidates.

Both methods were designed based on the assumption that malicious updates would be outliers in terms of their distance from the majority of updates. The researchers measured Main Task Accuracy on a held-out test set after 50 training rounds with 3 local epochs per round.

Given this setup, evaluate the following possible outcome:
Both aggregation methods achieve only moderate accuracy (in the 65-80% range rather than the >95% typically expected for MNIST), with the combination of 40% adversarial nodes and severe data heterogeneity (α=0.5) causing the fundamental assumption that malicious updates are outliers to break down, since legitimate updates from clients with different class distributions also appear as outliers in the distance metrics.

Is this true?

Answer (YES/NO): NO